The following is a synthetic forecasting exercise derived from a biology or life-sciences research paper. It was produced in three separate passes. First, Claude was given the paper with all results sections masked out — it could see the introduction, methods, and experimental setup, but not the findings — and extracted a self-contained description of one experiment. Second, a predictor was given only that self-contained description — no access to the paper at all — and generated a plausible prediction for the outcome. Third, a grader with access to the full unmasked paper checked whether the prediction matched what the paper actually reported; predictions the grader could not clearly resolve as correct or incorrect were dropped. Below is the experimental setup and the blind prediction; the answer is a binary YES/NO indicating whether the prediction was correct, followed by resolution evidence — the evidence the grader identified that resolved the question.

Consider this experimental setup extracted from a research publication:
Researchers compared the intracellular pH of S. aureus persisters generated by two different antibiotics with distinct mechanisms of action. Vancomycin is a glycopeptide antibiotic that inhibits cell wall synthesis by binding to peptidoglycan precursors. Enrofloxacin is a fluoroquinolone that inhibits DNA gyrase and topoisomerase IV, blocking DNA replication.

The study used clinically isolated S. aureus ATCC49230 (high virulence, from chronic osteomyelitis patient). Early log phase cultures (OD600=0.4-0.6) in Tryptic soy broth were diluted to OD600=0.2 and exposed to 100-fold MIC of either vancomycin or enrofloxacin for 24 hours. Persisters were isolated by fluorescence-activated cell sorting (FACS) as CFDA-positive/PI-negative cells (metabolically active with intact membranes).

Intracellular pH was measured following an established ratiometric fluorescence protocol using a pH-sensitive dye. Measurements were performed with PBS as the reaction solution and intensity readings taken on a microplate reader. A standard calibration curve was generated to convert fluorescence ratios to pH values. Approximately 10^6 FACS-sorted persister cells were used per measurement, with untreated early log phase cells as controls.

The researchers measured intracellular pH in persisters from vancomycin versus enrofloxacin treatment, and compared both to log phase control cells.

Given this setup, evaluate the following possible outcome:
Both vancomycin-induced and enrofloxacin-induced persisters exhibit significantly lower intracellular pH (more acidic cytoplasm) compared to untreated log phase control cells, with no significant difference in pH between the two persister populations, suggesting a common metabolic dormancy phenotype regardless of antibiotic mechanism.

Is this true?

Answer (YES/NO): NO